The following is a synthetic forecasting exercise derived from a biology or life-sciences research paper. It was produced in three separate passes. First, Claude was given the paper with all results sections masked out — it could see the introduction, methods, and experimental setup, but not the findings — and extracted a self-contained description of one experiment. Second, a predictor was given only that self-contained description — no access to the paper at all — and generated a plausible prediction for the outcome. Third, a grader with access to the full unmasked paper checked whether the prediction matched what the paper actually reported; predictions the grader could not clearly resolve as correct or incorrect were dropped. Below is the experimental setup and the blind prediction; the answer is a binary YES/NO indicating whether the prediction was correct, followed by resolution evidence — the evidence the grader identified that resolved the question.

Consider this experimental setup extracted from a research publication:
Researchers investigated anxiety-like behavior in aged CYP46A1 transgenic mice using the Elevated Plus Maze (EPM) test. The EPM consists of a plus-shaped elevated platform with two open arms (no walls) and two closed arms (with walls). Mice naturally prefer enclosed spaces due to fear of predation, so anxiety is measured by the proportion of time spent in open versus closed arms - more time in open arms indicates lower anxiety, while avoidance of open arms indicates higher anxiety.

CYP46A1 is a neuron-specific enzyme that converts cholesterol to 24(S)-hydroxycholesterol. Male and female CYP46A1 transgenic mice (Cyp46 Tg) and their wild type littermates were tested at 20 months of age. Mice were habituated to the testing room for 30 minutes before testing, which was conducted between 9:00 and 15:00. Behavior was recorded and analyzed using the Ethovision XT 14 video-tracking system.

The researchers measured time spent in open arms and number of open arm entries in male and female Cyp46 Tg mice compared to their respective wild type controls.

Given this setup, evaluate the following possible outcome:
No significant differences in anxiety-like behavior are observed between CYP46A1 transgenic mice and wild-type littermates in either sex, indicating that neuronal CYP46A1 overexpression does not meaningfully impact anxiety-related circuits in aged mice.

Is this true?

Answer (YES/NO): NO